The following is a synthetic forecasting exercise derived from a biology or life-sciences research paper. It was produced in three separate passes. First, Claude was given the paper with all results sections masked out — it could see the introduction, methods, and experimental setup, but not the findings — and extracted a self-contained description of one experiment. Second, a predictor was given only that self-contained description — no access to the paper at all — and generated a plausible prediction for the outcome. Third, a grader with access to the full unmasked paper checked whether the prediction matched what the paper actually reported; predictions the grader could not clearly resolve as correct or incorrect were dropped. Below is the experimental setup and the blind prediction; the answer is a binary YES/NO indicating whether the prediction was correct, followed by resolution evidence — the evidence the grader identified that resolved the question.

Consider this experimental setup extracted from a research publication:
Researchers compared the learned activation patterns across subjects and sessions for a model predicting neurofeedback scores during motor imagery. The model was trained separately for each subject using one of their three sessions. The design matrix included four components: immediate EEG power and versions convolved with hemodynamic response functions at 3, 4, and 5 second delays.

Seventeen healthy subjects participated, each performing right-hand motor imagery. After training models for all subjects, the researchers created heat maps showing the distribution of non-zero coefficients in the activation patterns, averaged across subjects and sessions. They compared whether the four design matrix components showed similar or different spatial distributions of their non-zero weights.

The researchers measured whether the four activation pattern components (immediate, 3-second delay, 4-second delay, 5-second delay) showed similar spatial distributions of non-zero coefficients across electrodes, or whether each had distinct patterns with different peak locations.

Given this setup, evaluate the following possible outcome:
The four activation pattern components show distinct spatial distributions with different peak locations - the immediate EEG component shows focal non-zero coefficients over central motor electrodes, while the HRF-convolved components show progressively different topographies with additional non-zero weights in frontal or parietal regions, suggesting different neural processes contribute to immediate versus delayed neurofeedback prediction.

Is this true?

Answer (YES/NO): NO